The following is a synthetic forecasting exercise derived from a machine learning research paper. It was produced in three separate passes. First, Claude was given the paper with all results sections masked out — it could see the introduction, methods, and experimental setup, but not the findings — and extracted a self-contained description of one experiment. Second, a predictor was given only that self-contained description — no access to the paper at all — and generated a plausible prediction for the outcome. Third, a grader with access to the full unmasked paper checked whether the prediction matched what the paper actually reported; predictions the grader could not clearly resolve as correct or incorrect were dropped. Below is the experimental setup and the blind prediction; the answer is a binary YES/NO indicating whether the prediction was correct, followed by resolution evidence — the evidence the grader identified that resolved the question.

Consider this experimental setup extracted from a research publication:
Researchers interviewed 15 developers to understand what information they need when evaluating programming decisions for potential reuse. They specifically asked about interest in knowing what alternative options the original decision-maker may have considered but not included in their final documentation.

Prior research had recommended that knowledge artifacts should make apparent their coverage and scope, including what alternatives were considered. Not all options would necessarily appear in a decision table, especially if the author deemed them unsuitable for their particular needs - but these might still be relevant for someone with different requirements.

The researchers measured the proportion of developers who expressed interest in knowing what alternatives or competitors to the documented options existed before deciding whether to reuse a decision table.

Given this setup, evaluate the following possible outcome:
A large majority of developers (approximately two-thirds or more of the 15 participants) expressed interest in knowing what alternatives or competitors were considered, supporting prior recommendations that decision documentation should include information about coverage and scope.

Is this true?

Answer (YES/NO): NO